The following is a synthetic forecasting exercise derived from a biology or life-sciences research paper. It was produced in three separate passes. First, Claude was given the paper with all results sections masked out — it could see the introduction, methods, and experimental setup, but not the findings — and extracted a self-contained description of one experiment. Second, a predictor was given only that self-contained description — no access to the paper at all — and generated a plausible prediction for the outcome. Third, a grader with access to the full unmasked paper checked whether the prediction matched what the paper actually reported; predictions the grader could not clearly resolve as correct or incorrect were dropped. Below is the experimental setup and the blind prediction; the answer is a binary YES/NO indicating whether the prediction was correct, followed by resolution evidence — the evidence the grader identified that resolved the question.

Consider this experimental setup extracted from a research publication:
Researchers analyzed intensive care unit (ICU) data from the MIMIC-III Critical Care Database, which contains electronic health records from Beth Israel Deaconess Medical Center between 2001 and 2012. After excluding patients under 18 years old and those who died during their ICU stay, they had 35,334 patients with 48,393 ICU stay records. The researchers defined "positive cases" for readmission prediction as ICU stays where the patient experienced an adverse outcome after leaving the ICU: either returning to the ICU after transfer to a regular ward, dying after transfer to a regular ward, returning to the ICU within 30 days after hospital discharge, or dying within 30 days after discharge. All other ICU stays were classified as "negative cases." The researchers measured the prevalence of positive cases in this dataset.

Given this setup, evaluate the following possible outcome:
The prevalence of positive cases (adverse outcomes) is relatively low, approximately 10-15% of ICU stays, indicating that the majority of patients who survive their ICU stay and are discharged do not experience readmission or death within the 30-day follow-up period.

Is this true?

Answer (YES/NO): NO